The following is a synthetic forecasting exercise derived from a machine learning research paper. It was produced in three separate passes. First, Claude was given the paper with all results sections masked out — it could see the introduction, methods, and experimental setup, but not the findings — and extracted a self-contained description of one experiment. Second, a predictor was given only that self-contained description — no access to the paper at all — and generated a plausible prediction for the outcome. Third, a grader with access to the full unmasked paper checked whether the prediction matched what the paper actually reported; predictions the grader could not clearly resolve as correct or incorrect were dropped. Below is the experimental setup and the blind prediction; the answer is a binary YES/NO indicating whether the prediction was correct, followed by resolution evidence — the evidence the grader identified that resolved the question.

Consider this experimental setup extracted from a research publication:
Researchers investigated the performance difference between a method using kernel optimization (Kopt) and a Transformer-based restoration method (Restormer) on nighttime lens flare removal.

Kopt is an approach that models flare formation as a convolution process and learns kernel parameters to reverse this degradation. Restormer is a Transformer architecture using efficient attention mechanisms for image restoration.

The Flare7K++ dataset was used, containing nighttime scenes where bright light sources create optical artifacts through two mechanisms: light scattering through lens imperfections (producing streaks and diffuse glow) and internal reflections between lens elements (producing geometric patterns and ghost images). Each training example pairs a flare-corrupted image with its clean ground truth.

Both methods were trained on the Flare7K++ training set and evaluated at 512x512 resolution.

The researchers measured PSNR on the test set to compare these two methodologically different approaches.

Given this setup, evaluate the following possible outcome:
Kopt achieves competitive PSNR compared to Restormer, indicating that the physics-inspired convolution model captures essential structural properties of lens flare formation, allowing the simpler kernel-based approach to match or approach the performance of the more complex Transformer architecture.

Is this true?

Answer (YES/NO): YES